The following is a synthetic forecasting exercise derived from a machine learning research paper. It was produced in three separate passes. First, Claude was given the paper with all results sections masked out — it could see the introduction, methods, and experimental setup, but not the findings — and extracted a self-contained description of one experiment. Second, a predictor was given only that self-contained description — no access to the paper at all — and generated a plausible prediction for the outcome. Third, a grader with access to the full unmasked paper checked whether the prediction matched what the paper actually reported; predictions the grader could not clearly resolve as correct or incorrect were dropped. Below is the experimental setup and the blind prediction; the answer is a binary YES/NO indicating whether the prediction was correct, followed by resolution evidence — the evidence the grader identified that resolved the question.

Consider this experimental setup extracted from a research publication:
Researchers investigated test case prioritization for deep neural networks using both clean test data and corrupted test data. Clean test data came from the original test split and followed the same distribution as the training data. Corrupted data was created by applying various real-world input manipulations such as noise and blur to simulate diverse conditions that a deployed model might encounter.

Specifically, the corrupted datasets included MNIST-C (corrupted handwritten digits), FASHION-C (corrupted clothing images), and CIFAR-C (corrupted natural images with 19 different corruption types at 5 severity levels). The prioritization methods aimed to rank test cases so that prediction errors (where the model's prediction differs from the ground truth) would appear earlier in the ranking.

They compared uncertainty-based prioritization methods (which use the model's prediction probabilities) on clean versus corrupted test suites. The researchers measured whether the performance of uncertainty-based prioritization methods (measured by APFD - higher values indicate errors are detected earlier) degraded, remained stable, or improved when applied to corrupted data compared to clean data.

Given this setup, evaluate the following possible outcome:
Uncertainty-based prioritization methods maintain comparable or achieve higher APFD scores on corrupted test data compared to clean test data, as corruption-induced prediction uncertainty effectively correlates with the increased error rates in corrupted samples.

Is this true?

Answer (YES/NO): NO